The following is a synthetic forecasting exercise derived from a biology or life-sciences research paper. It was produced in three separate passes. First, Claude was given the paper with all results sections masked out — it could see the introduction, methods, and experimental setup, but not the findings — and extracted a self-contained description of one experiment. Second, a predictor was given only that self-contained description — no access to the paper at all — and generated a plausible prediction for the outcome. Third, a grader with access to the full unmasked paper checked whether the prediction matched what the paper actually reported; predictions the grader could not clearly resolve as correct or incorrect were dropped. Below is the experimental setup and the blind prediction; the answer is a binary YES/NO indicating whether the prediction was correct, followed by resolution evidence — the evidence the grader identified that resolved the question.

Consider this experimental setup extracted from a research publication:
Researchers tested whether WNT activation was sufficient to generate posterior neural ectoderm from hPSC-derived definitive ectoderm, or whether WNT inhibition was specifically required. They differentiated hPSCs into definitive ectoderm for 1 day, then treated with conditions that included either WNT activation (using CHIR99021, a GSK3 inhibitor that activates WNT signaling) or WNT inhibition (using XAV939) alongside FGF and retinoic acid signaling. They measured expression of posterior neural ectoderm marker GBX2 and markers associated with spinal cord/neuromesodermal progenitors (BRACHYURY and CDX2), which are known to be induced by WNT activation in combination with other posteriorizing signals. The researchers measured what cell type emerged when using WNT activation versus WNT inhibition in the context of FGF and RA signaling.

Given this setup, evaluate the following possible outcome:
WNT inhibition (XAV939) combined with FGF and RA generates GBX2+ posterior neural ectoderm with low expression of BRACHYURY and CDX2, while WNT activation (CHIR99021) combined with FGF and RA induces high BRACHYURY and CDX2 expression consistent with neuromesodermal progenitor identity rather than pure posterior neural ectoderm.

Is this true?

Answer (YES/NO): YES